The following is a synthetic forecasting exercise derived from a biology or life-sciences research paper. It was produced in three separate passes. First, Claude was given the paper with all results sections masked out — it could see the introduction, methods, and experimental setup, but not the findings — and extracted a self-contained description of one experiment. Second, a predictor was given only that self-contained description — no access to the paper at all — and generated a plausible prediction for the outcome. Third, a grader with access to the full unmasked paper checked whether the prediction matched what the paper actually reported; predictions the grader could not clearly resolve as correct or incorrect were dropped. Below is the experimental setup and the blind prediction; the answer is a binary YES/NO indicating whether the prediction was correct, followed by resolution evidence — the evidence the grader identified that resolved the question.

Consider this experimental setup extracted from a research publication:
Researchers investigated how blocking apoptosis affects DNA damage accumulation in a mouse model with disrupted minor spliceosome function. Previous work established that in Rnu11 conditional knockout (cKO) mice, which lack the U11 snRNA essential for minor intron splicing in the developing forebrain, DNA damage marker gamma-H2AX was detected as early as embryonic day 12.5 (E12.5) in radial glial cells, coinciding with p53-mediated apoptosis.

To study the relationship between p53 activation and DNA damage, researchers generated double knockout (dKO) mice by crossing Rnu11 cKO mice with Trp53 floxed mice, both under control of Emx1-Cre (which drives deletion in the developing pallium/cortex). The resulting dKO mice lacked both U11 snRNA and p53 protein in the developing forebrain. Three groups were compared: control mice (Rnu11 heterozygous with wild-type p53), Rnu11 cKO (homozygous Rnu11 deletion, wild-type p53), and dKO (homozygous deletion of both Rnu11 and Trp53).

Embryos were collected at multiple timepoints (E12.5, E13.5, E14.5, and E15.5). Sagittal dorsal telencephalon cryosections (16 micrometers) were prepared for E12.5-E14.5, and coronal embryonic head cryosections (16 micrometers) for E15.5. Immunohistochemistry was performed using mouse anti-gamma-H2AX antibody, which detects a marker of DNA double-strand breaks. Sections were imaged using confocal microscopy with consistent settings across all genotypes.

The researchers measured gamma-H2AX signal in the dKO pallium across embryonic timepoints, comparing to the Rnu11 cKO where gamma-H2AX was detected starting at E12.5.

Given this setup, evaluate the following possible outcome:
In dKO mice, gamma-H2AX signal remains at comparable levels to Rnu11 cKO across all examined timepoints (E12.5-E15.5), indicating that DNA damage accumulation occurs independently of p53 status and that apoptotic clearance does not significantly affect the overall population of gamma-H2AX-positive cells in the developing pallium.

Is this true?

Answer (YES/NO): NO